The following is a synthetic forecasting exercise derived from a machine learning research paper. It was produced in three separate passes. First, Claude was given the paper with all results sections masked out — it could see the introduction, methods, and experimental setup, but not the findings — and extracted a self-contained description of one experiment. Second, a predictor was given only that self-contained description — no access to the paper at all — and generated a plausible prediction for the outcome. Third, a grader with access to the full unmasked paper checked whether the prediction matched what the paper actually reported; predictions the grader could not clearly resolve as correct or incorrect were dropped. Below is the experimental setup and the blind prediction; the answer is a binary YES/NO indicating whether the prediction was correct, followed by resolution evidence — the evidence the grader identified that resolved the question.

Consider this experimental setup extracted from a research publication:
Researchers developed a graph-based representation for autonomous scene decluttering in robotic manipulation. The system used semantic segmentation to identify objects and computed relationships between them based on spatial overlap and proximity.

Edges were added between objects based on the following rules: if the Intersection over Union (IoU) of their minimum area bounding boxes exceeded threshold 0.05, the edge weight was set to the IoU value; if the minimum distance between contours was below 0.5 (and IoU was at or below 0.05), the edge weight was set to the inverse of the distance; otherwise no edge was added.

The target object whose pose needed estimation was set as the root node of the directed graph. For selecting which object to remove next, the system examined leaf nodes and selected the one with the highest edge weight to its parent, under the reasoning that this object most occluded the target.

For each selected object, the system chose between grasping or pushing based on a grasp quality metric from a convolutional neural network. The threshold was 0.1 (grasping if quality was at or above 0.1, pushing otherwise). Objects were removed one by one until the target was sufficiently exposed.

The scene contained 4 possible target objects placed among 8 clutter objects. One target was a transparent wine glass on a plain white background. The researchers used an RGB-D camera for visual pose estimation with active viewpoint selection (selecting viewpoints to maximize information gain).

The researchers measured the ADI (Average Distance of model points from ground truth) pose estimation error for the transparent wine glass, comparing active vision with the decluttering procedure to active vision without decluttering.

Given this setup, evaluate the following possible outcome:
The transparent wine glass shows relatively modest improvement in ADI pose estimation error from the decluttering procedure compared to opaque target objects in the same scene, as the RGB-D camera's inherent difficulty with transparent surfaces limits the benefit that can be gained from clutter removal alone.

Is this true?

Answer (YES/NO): NO